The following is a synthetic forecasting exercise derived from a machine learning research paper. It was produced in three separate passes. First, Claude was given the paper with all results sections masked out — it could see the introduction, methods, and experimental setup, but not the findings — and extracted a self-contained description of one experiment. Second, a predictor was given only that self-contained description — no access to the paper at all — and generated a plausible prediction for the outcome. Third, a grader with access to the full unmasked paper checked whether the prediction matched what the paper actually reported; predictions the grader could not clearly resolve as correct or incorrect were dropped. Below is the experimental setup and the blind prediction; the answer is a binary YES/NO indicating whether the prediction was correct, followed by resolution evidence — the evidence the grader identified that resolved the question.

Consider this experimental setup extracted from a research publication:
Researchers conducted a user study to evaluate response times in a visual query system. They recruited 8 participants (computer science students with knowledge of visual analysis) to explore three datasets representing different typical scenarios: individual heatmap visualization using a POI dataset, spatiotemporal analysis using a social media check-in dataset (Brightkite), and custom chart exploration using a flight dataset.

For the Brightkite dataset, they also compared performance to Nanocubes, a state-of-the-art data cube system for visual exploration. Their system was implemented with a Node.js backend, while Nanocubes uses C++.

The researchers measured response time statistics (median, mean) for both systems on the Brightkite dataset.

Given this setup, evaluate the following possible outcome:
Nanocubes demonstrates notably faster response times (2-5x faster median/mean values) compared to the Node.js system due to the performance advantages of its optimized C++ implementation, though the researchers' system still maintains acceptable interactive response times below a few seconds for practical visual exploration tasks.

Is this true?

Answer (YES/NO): NO